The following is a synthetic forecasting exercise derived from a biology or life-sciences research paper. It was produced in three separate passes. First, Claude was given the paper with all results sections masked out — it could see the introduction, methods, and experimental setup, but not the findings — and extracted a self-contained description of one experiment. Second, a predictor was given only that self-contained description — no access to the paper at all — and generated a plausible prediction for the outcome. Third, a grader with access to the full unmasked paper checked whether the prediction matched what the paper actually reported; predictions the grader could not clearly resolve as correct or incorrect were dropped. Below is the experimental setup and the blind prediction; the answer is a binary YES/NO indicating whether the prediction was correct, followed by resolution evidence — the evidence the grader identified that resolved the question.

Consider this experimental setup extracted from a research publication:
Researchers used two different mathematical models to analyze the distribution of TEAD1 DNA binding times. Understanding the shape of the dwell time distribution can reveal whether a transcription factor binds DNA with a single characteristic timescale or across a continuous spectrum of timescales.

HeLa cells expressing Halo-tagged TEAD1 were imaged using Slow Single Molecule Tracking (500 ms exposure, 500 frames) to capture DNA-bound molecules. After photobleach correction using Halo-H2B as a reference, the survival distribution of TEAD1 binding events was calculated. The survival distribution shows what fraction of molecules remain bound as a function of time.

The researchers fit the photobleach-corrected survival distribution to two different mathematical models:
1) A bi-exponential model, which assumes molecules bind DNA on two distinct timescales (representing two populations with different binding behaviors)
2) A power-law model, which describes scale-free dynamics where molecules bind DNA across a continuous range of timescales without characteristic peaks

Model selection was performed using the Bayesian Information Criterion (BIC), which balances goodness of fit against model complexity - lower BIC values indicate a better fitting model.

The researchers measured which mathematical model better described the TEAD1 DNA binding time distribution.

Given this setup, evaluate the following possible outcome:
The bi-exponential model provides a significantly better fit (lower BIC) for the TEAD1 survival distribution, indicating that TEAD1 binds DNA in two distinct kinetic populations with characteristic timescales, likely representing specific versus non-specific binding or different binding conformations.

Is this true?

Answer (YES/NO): NO